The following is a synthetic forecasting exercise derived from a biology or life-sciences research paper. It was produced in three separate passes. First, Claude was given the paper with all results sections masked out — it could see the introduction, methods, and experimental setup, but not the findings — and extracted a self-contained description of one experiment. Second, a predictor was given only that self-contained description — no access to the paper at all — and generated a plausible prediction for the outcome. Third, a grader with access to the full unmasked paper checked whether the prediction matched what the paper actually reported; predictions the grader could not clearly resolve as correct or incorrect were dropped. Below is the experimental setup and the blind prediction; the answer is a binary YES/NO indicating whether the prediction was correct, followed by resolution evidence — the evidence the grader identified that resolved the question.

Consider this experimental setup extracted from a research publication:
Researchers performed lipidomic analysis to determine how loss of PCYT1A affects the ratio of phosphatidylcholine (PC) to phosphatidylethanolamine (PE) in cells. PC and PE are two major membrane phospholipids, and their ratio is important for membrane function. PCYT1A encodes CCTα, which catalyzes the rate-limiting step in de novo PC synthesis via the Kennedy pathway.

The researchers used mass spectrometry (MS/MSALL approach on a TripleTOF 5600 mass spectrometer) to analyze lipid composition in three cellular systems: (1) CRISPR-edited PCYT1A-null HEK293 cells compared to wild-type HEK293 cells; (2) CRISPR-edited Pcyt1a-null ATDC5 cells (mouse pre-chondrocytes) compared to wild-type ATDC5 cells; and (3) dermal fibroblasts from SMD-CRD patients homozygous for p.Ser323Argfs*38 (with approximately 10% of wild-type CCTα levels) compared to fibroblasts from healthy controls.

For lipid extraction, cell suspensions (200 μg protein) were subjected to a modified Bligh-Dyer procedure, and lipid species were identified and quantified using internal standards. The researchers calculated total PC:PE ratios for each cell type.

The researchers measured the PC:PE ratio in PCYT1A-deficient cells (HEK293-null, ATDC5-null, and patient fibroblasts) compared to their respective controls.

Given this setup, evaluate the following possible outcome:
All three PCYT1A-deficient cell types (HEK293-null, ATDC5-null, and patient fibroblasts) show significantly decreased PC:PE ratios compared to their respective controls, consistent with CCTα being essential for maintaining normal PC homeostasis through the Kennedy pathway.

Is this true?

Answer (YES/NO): NO